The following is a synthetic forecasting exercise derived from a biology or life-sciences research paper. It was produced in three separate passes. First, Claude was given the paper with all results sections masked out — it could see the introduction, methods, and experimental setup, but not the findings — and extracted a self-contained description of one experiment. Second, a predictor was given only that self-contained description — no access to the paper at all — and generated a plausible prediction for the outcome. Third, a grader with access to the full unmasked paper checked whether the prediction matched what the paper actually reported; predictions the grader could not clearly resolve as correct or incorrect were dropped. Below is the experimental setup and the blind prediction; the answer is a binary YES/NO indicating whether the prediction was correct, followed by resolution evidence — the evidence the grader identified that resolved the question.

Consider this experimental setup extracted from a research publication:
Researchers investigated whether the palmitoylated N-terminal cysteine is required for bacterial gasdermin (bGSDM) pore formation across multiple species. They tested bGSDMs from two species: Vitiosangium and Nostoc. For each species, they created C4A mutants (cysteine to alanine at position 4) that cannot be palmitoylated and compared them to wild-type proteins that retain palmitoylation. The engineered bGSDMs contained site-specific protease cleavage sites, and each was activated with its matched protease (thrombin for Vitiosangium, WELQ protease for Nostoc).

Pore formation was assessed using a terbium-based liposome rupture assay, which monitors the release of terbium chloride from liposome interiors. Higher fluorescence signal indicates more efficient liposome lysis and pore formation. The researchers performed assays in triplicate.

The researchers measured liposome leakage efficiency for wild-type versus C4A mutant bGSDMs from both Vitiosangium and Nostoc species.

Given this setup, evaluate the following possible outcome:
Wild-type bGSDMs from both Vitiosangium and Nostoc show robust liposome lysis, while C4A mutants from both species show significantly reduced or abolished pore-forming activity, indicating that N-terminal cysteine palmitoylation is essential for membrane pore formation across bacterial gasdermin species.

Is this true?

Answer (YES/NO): YES